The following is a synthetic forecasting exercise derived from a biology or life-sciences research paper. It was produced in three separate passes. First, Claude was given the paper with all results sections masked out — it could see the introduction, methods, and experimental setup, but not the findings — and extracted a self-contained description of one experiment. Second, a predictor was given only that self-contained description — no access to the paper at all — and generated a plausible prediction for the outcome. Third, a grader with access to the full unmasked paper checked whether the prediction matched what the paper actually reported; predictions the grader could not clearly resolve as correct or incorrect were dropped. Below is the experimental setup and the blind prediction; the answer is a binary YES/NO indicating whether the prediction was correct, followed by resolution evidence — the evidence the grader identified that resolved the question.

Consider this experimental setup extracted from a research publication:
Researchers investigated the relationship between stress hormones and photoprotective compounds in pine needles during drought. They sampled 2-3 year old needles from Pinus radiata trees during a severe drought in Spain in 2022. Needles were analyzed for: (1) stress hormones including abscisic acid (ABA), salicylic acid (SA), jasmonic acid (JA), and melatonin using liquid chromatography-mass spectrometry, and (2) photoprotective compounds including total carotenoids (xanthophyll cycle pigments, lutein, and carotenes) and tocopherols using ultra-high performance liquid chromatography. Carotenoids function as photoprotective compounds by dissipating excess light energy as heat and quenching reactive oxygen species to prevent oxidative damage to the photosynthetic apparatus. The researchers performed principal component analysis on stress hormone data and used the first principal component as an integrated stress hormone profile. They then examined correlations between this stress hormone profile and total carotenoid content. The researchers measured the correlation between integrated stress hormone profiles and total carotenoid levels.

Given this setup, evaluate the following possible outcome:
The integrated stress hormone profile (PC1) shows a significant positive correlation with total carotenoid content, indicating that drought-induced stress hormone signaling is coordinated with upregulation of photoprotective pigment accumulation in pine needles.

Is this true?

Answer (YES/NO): YES